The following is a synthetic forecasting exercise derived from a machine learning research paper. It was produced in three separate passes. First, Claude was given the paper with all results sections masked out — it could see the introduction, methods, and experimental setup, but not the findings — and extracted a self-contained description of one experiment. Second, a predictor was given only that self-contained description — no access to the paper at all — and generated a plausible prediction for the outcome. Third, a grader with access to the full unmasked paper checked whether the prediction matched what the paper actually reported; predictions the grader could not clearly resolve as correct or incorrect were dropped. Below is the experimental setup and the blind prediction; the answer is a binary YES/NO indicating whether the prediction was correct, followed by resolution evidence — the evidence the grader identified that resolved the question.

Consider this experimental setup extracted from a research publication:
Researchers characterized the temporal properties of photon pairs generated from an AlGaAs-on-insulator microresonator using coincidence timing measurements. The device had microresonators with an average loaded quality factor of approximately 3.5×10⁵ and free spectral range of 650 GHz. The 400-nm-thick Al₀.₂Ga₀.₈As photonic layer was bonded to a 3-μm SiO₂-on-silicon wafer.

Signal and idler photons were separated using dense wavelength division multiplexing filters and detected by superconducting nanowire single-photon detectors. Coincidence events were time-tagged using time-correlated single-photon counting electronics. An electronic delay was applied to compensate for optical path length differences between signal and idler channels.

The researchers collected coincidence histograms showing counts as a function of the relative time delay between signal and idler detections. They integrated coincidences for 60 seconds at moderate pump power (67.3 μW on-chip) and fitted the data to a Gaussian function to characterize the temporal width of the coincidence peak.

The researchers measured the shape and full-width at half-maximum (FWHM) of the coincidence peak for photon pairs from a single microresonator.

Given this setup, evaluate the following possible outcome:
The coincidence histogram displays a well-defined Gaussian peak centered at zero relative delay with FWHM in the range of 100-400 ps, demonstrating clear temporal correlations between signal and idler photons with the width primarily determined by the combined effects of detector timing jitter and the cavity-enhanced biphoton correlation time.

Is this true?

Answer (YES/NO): NO